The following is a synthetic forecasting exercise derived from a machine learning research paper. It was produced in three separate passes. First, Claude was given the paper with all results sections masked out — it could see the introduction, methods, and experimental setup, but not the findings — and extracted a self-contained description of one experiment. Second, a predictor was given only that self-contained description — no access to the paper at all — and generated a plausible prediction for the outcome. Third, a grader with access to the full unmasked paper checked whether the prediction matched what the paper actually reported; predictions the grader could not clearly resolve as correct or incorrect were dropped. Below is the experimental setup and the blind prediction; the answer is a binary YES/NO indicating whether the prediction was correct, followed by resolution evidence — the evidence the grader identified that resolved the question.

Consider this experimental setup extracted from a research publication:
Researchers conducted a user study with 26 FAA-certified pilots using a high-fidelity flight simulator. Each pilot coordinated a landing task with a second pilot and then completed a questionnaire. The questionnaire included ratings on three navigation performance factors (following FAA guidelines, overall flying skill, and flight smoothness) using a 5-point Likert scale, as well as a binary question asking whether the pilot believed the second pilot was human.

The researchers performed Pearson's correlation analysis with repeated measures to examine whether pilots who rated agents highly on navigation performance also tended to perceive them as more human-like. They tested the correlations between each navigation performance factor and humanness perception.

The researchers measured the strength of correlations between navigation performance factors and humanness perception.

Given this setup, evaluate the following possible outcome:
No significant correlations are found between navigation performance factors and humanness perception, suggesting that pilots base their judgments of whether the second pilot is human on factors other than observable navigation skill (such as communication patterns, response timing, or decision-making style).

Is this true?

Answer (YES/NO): YES